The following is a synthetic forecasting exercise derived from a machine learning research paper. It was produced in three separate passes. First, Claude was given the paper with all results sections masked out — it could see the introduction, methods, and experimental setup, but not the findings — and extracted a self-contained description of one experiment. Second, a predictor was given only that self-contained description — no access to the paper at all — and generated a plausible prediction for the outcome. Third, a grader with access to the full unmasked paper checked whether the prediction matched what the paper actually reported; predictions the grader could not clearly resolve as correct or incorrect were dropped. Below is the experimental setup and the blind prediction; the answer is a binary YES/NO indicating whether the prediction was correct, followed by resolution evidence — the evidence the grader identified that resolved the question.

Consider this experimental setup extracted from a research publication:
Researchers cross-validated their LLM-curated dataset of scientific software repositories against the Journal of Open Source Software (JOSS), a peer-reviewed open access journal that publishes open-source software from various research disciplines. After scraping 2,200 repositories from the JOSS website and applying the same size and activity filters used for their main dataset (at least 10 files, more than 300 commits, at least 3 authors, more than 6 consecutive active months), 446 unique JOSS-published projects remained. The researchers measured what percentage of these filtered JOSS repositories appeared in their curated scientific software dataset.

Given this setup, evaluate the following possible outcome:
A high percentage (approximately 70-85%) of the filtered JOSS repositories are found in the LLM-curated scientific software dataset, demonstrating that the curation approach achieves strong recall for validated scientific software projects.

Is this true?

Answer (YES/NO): YES